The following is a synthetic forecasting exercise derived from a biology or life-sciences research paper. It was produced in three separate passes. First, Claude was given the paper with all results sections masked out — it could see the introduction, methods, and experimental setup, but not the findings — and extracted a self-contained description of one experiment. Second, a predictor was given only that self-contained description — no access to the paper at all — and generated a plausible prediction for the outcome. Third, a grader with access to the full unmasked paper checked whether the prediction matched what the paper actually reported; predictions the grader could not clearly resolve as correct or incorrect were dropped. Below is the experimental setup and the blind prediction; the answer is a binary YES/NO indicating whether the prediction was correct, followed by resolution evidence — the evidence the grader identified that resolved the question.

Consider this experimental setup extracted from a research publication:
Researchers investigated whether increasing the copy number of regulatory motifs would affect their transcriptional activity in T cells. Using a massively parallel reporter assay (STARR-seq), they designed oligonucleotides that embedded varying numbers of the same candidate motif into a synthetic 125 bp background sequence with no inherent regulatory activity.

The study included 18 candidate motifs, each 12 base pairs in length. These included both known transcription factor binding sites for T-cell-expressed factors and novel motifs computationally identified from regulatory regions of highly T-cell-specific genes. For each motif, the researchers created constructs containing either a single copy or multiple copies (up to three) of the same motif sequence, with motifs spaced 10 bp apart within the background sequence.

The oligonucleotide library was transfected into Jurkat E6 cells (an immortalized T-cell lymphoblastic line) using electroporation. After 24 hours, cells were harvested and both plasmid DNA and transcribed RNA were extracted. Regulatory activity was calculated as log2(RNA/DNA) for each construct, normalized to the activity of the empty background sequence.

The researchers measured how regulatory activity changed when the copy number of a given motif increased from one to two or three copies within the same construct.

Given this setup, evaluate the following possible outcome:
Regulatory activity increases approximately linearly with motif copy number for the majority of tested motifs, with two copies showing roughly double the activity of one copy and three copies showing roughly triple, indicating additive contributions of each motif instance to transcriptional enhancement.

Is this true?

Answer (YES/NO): NO